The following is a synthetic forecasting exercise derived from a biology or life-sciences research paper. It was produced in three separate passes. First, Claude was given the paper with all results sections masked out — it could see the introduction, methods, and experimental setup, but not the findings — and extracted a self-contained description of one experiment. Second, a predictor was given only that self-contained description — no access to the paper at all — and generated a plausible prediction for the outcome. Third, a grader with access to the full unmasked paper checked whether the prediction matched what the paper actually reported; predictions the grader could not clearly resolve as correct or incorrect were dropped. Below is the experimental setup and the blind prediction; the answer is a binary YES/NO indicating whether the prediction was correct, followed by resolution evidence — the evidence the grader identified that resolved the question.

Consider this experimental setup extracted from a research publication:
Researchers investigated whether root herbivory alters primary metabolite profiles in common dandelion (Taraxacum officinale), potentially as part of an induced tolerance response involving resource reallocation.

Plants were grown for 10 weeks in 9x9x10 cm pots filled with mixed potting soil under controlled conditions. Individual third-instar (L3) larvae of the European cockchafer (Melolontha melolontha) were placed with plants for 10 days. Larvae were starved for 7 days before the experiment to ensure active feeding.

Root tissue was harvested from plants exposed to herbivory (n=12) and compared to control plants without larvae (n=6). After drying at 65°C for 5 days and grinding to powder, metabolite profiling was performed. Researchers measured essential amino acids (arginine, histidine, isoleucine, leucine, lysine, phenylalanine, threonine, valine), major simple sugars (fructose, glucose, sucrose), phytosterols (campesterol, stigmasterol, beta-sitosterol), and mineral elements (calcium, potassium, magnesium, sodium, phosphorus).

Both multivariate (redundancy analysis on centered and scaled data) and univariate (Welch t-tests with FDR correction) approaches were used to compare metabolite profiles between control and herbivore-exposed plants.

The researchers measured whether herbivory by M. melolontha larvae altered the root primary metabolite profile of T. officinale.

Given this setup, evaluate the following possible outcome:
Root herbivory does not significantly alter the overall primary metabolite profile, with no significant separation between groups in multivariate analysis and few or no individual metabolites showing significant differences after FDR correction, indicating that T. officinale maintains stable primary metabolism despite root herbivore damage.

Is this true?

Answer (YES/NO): NO